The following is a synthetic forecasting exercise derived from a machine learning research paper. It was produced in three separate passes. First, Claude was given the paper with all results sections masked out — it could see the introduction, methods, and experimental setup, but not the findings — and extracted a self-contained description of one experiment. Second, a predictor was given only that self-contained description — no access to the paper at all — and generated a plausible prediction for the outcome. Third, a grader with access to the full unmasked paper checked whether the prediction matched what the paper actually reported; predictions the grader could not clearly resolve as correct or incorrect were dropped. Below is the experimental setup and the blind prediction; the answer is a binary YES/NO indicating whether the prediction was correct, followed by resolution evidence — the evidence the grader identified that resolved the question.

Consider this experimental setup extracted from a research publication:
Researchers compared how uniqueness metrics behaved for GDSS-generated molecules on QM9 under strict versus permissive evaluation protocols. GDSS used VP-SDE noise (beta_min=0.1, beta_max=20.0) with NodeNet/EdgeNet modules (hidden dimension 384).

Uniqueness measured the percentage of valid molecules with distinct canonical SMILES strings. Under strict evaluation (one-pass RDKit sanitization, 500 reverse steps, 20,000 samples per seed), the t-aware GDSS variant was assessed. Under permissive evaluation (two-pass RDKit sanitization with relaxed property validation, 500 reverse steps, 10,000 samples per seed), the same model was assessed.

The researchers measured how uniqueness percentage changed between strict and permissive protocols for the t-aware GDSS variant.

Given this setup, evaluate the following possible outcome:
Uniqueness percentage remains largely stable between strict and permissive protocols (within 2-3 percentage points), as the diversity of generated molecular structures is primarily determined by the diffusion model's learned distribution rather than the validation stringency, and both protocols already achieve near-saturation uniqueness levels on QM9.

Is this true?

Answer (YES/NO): NO